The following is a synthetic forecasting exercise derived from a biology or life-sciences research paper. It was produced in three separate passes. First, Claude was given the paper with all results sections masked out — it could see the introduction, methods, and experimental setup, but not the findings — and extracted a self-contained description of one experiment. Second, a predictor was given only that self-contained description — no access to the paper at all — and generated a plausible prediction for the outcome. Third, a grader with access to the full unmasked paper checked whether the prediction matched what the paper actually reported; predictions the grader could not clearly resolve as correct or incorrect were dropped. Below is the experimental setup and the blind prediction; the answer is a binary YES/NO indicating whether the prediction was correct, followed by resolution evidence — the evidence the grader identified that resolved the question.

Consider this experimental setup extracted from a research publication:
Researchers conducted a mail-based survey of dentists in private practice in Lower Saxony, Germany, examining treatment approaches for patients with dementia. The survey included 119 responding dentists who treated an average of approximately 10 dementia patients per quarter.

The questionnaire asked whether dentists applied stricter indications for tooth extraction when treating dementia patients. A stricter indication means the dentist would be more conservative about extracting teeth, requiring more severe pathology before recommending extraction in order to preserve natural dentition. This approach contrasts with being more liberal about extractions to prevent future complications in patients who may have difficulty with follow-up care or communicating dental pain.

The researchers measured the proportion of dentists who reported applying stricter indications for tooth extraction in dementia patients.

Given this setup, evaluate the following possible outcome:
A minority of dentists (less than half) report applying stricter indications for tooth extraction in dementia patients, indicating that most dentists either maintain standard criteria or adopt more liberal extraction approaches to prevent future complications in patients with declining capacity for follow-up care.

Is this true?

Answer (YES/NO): NO